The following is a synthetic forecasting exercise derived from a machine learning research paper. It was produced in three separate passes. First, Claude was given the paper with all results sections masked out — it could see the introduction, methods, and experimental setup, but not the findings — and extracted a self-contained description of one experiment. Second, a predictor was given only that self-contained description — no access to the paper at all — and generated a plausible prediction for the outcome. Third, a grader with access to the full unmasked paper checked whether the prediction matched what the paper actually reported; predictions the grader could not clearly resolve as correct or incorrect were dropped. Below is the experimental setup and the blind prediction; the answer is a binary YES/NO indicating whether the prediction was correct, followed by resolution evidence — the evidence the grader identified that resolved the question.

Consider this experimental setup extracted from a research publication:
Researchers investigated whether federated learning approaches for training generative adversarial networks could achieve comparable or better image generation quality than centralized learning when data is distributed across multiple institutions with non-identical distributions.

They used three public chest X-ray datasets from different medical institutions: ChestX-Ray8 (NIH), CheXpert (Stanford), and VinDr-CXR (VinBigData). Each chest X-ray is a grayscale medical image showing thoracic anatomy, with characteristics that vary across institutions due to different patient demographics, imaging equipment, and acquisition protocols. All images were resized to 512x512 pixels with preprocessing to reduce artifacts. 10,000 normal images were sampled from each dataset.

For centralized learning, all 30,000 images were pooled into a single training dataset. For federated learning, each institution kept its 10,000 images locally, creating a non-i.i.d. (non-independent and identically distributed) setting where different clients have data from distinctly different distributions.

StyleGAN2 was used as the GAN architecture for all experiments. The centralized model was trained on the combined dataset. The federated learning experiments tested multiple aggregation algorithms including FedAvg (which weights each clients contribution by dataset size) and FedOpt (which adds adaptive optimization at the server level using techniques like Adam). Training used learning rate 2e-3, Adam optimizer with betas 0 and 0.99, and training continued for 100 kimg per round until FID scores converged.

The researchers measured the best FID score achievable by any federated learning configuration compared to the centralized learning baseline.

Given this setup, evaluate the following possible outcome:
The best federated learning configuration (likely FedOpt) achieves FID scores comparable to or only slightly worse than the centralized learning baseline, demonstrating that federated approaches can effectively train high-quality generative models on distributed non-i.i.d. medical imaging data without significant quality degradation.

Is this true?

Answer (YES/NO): NO